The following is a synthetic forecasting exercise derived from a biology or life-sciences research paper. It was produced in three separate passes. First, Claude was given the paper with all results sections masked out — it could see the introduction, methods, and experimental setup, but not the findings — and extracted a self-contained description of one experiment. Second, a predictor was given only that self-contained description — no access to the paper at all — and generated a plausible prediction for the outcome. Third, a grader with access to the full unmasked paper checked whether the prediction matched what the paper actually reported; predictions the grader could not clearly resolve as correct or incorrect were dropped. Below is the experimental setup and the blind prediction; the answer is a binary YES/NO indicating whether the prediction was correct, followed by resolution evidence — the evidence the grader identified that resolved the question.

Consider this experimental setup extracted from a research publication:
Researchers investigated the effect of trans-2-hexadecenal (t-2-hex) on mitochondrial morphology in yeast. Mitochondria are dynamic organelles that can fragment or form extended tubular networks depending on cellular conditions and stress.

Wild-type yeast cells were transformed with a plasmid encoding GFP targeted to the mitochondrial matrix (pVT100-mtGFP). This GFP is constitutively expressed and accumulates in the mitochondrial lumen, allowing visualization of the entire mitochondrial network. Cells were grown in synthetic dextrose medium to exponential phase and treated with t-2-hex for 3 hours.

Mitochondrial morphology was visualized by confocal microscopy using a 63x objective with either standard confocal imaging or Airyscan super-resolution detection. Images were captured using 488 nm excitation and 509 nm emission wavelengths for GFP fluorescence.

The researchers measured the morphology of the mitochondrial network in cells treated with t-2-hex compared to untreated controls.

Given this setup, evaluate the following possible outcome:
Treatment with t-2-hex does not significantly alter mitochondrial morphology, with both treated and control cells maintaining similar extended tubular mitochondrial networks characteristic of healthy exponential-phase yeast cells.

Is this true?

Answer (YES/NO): NO